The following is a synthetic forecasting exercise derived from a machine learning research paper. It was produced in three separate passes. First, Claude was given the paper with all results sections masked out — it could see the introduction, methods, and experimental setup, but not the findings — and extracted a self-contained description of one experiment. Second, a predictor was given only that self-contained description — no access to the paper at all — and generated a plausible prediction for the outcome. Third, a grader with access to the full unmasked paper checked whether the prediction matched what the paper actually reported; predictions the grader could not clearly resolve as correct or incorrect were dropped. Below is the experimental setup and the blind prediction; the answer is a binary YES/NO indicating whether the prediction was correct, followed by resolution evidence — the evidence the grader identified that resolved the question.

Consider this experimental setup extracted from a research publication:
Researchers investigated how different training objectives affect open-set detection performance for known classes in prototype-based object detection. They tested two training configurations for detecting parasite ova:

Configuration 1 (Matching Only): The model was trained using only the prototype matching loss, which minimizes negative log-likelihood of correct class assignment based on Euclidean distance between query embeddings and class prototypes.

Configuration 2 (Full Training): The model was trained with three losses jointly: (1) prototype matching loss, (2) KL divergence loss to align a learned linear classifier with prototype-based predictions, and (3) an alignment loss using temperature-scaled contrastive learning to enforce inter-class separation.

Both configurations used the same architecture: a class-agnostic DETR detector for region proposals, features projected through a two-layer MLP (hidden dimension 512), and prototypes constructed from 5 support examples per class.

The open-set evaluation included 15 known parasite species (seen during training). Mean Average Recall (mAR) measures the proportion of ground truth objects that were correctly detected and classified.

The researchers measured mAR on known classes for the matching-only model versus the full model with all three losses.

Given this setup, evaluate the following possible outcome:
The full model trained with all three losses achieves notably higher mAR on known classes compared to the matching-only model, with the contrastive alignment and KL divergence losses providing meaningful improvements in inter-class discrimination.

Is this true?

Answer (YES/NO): NO